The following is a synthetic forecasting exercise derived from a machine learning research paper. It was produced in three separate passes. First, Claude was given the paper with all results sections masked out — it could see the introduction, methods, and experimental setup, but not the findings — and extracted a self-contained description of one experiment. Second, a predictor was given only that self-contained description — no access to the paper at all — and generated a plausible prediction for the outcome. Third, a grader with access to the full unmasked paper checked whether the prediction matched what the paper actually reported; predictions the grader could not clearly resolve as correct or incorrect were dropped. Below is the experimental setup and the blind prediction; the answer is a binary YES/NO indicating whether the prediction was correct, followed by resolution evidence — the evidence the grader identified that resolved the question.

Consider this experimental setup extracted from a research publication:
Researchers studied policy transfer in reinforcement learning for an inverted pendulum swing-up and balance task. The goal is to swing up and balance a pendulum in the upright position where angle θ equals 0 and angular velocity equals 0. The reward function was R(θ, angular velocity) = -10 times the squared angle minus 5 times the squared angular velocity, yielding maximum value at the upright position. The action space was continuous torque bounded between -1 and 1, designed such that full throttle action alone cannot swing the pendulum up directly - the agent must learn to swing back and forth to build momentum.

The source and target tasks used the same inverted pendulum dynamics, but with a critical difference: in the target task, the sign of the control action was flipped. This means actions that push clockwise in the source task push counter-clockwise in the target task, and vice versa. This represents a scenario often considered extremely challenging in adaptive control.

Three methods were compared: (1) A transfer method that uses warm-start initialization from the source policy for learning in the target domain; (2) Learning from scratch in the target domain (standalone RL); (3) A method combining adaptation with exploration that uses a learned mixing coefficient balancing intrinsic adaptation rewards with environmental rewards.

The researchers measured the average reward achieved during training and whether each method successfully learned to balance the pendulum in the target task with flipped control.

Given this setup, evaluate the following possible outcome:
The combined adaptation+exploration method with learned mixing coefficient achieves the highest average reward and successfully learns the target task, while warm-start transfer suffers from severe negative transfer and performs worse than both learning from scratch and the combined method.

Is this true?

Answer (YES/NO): YES